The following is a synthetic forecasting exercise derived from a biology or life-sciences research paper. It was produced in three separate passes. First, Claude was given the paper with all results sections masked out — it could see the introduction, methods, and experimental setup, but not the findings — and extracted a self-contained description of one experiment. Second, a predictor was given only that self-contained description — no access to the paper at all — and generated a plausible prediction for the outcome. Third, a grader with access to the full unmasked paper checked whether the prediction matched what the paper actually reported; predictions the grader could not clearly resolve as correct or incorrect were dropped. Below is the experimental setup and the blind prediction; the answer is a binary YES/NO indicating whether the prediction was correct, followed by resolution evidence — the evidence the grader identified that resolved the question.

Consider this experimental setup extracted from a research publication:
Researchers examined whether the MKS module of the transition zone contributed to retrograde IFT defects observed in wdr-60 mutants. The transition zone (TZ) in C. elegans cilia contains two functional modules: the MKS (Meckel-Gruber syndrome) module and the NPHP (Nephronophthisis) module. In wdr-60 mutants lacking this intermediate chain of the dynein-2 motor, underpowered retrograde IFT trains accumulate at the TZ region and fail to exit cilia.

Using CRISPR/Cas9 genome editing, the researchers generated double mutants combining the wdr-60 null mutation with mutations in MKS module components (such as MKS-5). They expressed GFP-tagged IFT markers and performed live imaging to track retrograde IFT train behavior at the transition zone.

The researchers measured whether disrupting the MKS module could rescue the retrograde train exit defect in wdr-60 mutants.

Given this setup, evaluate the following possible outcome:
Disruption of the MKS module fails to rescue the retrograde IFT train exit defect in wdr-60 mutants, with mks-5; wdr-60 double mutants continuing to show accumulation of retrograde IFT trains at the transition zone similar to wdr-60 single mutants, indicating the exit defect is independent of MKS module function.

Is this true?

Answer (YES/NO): NO